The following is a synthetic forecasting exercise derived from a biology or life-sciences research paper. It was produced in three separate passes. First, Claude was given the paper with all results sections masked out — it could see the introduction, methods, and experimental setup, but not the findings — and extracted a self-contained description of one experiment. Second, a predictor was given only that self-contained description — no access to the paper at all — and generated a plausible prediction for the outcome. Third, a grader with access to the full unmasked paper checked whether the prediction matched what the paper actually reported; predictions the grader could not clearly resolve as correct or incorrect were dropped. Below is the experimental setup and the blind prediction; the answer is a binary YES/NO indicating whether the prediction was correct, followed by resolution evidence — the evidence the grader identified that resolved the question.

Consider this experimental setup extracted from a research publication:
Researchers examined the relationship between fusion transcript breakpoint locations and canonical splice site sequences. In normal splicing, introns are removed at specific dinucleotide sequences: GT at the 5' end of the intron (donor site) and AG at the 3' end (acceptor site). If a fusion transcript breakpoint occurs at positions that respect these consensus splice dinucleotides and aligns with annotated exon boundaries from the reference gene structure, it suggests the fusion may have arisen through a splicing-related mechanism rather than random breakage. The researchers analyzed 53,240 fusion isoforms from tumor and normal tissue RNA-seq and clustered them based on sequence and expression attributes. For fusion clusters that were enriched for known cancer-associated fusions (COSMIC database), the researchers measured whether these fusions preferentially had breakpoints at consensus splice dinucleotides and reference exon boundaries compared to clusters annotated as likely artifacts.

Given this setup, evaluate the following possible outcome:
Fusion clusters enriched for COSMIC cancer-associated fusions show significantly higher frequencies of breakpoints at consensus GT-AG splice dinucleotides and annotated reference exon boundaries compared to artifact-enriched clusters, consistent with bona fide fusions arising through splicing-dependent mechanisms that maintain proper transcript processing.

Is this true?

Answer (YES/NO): YES